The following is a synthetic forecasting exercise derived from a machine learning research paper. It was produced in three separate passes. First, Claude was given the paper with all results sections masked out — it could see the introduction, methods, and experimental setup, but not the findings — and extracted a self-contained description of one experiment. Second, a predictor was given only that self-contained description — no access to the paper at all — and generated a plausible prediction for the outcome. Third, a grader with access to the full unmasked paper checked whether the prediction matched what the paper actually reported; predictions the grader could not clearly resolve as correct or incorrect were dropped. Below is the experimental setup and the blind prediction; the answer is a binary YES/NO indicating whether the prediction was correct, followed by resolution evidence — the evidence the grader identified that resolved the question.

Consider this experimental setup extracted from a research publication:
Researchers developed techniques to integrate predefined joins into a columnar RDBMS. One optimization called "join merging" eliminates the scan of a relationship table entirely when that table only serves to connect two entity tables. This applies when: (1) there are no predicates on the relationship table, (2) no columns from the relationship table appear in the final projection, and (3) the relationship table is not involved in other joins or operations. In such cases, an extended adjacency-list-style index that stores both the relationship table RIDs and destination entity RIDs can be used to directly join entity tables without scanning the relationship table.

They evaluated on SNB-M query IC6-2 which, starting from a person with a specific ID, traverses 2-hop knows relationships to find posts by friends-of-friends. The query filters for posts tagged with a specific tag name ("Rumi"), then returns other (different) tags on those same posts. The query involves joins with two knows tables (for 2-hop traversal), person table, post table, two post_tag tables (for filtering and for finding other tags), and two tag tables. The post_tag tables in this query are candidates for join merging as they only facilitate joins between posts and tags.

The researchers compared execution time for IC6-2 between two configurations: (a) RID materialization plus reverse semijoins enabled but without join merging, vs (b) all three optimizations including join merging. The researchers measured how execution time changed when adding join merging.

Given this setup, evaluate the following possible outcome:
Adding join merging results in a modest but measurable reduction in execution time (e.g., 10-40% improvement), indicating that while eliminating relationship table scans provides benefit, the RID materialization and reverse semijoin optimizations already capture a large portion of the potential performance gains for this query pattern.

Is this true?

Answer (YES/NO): NO